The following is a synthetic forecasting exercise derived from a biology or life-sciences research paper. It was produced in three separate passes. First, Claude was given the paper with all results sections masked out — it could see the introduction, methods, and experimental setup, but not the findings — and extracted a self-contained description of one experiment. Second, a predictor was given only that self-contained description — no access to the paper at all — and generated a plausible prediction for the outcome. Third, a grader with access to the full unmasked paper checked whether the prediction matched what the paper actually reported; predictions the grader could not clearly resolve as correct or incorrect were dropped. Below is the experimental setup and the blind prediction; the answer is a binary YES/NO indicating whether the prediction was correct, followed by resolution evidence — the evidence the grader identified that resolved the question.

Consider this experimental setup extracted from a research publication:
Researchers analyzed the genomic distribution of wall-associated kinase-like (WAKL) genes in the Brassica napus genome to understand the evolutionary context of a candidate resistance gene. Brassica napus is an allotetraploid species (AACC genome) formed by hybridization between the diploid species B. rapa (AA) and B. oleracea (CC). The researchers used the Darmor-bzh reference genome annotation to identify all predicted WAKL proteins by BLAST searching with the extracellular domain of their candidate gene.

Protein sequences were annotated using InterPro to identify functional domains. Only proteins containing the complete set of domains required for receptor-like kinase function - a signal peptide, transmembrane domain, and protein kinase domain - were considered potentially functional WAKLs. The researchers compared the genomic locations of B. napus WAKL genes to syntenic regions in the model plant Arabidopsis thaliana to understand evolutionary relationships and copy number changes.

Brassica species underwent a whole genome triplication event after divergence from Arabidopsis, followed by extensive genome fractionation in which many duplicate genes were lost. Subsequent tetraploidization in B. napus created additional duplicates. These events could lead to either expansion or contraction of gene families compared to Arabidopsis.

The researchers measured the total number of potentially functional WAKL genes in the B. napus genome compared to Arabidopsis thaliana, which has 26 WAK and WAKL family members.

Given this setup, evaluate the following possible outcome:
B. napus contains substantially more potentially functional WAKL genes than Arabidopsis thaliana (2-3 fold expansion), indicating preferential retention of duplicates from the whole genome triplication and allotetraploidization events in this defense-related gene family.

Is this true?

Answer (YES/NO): NO